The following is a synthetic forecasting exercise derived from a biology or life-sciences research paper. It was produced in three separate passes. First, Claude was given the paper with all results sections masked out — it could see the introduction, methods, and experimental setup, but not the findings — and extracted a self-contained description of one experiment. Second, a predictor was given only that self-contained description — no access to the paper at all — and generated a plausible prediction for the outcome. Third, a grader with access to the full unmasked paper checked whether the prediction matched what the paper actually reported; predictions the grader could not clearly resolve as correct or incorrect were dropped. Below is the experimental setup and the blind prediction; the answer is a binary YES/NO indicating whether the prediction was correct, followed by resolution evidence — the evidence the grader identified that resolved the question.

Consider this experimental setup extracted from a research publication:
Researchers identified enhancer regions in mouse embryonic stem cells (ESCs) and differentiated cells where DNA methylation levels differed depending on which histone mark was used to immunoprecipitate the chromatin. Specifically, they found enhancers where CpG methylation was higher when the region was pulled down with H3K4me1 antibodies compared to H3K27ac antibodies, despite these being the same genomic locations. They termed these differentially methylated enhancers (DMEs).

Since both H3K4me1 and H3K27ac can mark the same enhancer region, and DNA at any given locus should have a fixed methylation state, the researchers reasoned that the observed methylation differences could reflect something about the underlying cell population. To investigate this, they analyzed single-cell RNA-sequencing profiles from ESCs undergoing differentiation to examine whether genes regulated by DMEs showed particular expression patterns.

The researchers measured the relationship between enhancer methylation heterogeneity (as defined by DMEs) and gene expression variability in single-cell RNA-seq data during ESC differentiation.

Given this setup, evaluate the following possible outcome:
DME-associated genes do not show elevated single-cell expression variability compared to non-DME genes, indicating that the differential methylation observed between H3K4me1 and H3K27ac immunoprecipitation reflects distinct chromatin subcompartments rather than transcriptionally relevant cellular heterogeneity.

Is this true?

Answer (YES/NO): NO